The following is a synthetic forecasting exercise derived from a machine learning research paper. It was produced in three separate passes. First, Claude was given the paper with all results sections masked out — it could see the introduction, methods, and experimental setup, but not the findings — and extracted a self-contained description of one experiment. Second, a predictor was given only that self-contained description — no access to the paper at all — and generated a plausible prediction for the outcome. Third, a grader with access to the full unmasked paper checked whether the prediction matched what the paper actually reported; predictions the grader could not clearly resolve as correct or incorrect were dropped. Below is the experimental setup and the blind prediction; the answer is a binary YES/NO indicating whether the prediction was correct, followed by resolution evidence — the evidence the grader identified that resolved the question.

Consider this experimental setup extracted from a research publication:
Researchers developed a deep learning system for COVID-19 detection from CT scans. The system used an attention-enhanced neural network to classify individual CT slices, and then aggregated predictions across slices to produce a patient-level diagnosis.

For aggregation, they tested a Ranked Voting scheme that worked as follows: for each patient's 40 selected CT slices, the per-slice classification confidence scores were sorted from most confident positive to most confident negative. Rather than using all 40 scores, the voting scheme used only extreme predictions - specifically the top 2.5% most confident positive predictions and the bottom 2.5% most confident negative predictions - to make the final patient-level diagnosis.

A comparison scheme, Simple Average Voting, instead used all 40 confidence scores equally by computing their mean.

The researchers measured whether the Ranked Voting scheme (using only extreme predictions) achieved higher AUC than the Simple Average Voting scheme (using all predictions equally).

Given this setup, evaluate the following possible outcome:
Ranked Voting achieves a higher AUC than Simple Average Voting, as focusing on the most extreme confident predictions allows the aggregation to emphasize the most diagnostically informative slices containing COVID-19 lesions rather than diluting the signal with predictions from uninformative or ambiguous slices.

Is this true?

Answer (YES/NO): YES